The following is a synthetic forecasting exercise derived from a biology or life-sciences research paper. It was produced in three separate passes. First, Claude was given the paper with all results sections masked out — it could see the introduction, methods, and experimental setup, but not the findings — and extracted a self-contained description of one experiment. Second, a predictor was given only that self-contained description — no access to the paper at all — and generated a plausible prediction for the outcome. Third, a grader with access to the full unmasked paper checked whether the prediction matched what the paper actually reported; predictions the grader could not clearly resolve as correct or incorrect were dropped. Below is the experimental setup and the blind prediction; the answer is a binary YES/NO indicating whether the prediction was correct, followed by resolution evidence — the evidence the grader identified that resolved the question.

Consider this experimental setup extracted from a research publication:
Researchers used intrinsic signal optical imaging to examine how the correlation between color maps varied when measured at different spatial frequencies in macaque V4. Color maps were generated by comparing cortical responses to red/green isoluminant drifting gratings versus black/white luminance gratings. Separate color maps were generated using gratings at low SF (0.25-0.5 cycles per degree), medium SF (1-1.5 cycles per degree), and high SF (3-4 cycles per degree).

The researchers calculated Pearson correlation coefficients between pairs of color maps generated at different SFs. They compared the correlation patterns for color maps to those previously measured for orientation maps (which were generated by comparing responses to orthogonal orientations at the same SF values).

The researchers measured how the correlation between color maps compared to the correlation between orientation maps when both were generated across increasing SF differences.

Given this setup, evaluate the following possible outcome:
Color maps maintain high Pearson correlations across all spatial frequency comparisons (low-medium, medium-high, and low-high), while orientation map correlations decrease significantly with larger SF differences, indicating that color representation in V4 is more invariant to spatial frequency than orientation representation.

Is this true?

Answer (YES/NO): NO